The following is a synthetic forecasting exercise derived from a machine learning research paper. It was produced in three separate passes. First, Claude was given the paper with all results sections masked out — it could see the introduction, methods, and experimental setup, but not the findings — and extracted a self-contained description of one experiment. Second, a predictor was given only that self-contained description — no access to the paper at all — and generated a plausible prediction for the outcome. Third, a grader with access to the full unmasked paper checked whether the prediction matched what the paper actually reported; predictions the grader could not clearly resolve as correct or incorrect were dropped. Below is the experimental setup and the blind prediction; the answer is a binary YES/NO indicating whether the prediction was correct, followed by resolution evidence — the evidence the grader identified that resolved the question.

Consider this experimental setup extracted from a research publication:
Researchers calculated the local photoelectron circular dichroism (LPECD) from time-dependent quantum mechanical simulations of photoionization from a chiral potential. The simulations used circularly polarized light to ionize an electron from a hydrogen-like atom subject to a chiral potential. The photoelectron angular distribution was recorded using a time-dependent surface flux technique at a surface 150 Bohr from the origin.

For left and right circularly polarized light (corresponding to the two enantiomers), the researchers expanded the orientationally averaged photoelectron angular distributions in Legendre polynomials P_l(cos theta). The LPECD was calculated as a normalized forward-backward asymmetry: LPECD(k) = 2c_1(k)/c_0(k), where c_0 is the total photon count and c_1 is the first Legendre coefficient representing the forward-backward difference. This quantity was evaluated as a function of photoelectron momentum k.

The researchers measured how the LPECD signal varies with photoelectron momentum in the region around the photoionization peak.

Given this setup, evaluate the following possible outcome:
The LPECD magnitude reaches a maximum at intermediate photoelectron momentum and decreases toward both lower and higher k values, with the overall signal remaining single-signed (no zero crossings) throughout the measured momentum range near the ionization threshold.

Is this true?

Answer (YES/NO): NO